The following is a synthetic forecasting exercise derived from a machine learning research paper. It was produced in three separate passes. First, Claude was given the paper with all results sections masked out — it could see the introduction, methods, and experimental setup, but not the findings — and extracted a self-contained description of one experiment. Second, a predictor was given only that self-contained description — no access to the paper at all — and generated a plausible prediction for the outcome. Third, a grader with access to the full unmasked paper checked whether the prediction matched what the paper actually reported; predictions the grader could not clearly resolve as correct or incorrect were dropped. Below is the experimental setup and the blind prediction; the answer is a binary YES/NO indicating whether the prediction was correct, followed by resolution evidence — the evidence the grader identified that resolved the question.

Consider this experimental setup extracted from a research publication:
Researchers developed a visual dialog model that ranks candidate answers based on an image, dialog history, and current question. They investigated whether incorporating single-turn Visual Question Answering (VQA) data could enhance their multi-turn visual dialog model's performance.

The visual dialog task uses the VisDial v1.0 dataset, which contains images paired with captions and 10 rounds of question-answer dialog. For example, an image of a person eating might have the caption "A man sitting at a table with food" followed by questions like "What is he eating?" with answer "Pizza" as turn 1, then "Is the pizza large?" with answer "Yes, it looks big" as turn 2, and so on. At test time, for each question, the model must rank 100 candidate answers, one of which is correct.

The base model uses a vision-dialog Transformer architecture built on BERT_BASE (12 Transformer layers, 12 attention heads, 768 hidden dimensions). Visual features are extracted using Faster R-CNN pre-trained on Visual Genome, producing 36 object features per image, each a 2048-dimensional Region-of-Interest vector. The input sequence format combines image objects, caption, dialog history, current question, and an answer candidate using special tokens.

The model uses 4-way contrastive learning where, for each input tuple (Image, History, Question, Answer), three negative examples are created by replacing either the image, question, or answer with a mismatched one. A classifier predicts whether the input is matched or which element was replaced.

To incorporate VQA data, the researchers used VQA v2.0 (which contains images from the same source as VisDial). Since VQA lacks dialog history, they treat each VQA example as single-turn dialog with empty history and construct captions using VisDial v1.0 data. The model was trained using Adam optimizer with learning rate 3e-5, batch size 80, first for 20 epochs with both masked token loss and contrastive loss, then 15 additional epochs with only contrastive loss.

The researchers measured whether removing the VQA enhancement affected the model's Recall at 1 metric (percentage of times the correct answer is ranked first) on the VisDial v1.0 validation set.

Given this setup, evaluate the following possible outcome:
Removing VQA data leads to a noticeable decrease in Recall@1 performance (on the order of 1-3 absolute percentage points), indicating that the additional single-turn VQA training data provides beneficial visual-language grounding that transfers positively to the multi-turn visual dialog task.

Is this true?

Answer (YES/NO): YES